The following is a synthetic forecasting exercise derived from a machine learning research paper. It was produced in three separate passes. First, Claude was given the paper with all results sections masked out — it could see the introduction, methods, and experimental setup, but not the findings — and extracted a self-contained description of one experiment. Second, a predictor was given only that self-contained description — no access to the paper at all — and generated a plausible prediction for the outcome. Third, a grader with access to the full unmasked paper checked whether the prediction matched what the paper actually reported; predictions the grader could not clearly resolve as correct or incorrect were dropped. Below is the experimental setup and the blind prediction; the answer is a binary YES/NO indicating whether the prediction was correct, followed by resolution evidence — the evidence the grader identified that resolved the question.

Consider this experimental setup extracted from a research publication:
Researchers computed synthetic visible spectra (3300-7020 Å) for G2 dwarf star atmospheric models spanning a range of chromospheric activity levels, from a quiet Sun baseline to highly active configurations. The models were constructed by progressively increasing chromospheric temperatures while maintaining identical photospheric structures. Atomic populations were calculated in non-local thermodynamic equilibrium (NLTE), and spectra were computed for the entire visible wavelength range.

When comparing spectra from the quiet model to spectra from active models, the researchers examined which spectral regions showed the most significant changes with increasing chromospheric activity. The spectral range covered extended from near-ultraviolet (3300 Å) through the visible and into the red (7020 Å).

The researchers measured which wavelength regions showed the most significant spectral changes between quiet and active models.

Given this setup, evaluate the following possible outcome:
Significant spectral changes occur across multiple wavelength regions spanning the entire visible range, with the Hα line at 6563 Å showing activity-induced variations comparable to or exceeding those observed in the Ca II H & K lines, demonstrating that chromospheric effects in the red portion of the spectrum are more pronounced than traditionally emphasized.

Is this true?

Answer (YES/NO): NO